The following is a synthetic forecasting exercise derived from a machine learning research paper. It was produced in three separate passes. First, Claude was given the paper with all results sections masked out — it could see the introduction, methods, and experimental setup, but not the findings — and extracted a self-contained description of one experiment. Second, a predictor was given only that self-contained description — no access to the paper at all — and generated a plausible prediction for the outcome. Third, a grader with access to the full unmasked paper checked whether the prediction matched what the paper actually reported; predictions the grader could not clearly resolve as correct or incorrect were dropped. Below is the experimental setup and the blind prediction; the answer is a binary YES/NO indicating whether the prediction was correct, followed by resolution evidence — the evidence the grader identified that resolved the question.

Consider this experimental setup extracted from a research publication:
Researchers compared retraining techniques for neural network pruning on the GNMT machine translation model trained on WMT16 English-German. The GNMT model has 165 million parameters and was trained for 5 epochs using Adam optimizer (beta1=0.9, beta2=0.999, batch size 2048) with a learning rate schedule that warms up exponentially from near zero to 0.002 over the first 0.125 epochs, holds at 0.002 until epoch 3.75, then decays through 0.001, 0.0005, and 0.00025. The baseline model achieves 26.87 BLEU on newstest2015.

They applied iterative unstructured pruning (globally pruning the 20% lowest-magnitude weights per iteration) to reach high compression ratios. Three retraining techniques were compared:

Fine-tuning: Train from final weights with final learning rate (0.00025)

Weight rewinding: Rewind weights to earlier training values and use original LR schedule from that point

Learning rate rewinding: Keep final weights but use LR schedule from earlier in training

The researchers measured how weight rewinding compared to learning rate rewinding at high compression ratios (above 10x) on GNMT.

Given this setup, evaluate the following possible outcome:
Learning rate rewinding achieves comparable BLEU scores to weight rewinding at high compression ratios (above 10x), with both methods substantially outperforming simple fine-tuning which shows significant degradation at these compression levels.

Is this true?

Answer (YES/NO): NO